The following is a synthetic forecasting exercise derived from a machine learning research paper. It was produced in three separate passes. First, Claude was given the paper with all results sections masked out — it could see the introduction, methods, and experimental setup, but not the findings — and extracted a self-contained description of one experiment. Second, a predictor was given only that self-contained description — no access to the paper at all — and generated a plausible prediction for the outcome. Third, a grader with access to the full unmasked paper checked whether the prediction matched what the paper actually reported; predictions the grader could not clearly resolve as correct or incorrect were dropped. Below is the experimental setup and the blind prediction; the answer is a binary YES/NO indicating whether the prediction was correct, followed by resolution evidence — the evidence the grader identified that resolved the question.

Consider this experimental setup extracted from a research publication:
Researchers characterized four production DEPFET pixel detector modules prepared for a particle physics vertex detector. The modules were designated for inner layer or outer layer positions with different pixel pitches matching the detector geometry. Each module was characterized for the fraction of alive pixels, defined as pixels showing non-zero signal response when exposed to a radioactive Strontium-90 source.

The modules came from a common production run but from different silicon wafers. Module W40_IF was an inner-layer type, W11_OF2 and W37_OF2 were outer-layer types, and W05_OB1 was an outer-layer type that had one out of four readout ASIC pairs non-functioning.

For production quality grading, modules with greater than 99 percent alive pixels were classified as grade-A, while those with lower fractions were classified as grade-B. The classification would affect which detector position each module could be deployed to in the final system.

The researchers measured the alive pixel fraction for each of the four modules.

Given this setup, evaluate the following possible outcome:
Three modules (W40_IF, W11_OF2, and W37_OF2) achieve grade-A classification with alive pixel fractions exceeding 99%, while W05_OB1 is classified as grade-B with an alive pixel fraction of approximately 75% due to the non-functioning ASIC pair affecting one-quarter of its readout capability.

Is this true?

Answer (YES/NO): NO